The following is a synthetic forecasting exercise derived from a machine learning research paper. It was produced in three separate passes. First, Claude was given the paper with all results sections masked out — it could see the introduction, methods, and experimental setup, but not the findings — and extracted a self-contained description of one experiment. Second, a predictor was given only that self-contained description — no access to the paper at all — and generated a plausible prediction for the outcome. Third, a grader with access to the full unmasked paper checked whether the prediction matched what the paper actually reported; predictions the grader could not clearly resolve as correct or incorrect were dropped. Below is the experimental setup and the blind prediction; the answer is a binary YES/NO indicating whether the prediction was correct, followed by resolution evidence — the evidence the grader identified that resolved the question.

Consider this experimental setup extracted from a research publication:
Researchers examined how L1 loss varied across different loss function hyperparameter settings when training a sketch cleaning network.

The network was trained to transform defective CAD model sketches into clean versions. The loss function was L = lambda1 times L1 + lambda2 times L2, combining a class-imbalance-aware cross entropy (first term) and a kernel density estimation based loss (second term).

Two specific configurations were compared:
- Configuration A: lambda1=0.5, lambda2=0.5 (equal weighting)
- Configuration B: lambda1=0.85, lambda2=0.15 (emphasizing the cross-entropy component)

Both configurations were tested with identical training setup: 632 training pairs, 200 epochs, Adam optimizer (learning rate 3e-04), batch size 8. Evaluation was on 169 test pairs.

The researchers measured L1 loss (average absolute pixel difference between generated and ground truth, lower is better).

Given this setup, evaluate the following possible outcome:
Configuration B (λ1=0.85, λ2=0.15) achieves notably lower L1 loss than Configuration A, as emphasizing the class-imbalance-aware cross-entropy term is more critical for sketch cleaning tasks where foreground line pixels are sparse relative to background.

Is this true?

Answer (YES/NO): NO